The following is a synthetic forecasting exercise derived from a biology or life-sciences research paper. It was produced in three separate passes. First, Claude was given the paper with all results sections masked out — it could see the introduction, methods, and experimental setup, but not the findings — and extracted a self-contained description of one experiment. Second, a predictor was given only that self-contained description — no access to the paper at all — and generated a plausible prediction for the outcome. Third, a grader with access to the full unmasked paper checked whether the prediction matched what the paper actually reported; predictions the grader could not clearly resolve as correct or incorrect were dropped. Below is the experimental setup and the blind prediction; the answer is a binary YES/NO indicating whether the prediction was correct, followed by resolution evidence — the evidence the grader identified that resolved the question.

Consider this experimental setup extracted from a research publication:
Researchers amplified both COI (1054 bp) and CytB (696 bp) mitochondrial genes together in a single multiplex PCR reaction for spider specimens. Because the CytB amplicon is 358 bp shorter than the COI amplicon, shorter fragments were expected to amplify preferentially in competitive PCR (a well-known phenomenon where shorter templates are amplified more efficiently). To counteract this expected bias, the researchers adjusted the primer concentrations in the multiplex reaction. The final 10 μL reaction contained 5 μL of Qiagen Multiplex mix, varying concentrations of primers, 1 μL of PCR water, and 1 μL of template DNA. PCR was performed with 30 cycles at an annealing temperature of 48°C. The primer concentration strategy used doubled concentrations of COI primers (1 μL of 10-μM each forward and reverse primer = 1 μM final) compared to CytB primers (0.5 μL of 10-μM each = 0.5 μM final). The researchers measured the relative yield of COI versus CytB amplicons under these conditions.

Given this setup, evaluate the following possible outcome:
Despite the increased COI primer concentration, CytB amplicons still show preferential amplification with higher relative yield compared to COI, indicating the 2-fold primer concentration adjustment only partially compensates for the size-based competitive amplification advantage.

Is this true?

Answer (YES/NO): NO